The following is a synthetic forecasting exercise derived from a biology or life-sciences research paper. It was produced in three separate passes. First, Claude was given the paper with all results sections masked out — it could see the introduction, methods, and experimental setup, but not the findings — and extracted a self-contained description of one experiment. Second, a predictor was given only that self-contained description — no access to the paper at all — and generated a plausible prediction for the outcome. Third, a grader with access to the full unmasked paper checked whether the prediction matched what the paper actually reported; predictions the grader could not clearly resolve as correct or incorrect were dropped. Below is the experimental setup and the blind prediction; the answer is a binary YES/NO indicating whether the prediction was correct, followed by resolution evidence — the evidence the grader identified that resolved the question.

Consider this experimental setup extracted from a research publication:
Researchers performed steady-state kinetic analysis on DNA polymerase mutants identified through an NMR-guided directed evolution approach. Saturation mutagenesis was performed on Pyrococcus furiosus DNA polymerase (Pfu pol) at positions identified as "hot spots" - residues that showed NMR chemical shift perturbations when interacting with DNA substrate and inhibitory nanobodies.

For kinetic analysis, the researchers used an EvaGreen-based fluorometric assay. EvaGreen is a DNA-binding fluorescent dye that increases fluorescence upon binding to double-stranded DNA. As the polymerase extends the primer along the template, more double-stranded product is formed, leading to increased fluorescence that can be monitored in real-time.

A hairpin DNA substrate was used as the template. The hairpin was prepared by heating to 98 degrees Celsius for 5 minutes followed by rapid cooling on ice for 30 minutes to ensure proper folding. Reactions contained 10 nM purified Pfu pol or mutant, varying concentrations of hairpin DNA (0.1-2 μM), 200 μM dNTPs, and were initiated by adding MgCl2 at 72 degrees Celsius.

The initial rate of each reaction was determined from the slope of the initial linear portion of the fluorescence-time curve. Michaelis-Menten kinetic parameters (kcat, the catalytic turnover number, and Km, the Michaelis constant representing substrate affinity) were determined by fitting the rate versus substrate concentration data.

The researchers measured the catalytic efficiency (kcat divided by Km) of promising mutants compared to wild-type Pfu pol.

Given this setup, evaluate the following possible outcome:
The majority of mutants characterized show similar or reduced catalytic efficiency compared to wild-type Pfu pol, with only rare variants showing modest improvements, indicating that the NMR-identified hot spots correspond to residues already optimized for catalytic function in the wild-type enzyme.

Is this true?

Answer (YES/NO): NO